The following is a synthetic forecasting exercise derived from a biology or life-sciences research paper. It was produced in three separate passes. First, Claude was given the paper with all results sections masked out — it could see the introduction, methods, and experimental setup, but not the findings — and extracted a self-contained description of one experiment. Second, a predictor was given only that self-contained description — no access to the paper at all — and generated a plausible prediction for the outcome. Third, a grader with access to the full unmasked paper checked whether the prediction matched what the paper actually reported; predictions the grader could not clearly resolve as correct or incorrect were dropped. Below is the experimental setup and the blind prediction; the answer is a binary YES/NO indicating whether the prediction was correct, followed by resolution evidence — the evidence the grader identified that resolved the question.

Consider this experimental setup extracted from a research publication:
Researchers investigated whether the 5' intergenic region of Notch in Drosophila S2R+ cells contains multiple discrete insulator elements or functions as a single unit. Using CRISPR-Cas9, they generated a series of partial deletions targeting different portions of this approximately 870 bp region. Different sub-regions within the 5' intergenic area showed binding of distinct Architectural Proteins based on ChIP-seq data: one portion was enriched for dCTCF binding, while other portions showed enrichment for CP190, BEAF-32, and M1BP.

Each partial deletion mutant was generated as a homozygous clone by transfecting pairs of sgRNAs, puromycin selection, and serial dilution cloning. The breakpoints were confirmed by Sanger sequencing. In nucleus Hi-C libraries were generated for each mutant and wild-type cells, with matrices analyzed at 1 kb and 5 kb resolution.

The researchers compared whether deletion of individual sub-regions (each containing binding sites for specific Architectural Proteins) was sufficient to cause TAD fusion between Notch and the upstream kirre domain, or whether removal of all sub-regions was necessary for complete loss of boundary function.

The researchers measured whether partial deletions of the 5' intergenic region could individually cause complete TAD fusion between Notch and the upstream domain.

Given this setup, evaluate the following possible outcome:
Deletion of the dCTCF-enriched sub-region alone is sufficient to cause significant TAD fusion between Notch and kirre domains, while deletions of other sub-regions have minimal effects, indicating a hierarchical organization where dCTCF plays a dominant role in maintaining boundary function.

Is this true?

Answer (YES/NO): NO